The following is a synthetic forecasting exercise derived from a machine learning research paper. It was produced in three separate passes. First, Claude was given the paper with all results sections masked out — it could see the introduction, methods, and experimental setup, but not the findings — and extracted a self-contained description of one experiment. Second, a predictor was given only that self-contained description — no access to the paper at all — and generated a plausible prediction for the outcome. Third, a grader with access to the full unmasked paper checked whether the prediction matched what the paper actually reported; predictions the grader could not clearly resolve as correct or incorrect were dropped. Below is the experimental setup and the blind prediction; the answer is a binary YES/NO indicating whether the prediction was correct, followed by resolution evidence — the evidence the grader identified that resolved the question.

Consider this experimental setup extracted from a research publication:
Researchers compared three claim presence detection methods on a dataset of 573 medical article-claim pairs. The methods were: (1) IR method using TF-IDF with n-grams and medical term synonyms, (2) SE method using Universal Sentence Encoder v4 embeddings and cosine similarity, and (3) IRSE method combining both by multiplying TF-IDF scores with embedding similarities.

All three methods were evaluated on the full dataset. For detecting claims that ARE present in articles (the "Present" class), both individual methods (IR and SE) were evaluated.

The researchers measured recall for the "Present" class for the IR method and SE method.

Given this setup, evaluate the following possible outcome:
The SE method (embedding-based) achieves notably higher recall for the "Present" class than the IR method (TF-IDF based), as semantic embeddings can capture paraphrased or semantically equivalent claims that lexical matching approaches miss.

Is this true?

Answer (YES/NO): NO